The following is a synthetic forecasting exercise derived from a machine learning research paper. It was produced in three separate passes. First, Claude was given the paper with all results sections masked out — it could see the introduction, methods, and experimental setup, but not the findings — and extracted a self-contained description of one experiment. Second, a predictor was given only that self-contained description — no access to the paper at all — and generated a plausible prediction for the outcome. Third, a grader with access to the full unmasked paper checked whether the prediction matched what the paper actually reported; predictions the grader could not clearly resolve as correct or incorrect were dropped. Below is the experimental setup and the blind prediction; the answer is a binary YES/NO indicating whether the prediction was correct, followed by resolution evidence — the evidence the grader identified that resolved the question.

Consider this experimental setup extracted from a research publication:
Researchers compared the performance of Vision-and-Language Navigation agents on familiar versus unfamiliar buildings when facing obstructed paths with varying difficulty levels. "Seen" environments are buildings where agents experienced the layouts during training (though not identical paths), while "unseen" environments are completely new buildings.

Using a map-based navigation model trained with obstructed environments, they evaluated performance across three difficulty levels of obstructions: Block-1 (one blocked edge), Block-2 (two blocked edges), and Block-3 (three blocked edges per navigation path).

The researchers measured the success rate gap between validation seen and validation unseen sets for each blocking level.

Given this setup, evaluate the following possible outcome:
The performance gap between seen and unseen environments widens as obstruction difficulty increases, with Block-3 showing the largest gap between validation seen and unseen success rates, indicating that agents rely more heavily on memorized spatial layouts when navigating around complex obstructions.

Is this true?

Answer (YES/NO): NO